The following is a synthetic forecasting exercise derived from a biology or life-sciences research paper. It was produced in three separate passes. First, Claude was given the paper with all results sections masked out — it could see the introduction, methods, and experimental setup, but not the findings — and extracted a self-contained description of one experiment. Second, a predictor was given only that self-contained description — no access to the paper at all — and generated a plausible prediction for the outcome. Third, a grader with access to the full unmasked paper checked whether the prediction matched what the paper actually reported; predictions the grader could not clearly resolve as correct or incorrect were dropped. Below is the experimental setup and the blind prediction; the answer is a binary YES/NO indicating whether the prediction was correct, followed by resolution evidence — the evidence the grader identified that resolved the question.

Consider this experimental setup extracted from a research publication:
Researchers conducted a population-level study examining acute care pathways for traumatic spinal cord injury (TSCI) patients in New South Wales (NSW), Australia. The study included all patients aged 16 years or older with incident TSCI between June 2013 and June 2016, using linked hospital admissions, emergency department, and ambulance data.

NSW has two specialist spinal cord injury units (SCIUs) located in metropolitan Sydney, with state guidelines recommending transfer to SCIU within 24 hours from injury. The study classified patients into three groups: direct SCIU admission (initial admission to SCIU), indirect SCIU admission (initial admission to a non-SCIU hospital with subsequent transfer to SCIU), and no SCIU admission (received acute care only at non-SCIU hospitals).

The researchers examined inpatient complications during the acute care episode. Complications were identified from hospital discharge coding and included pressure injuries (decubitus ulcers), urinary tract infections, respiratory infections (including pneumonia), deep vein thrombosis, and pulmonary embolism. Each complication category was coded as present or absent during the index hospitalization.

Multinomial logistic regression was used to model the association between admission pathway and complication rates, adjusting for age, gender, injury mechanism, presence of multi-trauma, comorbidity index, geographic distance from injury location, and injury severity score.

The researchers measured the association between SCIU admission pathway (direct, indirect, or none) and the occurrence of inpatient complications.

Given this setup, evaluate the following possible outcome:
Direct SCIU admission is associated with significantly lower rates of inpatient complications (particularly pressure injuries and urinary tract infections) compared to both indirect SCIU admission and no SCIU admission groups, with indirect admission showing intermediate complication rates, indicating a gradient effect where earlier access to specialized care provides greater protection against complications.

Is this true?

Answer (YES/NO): NO